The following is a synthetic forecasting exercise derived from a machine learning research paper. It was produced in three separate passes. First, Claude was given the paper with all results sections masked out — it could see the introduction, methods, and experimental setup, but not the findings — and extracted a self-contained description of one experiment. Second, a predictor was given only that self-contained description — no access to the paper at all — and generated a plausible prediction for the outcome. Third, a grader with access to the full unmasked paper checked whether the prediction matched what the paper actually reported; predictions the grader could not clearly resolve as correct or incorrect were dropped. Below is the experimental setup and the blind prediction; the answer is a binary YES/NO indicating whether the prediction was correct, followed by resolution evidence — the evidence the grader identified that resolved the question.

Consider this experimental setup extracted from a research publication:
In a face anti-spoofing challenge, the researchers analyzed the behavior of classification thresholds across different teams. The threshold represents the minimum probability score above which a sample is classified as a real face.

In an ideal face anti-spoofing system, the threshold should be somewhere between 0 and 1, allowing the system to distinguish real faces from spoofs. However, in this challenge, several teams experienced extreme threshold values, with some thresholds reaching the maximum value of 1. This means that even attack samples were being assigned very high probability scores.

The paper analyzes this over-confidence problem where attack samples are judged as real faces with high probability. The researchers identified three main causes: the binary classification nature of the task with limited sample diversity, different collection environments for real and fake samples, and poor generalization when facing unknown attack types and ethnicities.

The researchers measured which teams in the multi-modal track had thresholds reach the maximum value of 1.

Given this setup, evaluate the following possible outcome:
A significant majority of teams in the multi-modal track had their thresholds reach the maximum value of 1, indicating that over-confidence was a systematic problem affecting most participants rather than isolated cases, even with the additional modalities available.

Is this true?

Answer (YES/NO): NO